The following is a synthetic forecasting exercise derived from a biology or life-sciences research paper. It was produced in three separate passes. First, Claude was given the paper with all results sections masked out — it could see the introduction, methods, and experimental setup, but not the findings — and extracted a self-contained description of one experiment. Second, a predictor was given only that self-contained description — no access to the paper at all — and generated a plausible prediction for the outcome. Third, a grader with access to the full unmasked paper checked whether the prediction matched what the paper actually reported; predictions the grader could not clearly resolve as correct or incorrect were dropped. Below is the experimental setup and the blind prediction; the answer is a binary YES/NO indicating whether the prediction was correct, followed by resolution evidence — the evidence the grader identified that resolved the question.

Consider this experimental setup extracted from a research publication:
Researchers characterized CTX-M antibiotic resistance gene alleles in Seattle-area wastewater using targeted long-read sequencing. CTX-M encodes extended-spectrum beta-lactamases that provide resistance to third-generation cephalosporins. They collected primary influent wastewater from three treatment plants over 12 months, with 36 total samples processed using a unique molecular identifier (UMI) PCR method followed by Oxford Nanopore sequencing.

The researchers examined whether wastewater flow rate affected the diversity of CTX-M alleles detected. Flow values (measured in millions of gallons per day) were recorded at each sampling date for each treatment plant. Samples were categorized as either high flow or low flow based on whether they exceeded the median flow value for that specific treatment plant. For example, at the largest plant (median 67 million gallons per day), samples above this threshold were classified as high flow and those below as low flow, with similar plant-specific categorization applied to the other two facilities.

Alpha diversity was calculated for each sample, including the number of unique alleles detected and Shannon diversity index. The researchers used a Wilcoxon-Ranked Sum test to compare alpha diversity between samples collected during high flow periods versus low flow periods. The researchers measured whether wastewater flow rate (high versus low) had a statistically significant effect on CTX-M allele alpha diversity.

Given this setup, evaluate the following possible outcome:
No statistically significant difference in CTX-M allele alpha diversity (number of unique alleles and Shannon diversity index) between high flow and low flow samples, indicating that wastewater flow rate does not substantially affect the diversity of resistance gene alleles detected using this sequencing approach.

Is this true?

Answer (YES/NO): YES